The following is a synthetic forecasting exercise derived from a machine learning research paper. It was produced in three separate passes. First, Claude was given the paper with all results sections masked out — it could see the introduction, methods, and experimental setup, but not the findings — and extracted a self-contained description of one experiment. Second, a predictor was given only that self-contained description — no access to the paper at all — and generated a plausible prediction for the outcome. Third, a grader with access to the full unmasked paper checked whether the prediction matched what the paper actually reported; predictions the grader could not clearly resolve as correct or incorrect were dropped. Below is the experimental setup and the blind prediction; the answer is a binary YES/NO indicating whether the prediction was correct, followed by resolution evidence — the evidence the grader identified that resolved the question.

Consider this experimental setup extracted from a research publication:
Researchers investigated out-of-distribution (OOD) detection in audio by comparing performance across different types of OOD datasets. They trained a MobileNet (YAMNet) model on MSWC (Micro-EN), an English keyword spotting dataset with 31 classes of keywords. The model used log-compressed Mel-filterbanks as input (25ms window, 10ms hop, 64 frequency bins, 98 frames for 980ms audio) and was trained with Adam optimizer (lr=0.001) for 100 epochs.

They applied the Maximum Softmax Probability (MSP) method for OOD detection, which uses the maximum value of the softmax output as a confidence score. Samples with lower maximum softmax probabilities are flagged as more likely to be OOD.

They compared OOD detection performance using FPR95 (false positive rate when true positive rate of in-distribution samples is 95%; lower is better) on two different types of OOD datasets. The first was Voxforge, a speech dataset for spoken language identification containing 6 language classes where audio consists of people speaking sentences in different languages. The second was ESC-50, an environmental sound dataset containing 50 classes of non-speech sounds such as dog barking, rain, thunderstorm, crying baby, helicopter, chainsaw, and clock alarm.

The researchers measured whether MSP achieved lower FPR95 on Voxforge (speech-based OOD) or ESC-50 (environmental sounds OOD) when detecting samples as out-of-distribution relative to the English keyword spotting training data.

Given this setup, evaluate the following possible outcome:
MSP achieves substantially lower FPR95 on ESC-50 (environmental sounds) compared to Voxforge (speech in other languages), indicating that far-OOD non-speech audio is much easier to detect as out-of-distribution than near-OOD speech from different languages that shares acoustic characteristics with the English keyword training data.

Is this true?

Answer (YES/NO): NO